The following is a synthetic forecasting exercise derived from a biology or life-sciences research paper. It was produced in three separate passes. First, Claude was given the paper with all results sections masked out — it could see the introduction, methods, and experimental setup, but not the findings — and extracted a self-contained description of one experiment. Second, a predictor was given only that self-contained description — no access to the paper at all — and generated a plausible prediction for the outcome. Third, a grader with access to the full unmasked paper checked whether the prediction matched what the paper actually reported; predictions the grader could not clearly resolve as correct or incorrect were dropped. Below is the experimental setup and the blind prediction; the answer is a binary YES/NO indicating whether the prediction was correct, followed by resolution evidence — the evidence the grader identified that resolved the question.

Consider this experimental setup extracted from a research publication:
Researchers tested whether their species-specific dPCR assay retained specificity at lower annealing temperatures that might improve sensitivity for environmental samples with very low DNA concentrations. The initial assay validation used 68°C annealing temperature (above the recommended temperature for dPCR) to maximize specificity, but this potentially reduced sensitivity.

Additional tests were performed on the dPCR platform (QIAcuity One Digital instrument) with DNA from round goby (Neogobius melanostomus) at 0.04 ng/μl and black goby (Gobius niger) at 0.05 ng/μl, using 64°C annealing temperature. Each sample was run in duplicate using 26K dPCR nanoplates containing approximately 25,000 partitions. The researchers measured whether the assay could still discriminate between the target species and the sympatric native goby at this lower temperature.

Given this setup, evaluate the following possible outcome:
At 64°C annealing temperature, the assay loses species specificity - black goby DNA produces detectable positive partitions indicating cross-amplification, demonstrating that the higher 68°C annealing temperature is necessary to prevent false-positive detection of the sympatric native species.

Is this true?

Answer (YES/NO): NO